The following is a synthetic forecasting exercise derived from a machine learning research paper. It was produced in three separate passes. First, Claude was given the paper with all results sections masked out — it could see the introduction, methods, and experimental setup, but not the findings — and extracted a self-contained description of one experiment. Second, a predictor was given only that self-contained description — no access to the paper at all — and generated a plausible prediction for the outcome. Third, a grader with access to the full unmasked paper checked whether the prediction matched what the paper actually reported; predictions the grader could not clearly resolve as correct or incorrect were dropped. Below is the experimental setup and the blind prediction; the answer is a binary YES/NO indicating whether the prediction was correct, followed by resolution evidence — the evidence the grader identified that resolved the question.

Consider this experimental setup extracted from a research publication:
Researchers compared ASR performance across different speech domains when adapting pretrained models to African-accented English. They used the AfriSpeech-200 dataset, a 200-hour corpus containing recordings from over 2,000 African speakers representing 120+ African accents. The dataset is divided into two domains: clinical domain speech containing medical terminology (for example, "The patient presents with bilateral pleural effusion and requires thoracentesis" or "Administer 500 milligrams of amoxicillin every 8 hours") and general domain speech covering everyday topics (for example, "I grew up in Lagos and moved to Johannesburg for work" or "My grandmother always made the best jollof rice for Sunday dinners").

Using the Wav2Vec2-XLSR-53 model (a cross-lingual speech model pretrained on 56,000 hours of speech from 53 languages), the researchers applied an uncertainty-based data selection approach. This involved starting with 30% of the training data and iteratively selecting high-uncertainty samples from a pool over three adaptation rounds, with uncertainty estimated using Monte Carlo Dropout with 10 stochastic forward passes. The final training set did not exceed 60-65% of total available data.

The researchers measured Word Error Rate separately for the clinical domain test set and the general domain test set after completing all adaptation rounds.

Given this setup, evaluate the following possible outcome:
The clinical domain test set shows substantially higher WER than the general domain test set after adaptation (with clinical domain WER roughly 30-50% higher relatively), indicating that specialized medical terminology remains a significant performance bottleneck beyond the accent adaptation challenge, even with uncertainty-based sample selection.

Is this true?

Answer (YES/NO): NO